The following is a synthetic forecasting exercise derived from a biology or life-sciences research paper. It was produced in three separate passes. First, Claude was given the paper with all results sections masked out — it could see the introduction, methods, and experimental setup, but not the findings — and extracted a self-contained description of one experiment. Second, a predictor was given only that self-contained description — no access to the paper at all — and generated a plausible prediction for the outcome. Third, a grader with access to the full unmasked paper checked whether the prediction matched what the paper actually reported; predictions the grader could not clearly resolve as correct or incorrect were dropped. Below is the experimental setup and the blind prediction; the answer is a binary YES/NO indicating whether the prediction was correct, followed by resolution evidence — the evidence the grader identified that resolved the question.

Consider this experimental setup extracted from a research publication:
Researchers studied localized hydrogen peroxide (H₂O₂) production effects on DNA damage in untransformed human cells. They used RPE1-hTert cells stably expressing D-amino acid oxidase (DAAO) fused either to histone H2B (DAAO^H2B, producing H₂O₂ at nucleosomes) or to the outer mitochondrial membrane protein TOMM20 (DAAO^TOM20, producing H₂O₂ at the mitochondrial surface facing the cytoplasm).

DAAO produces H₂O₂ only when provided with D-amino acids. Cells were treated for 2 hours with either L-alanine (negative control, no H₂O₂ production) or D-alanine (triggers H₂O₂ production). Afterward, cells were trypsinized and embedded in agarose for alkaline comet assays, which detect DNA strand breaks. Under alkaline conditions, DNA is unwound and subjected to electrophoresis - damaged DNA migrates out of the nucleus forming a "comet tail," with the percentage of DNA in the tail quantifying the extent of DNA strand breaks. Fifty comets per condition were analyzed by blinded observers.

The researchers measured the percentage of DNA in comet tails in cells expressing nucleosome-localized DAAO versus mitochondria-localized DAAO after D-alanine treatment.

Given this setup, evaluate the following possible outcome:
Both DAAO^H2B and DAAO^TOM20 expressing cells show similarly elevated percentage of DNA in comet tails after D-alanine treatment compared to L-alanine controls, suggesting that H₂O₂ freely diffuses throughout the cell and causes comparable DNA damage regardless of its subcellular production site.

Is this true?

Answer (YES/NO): NO